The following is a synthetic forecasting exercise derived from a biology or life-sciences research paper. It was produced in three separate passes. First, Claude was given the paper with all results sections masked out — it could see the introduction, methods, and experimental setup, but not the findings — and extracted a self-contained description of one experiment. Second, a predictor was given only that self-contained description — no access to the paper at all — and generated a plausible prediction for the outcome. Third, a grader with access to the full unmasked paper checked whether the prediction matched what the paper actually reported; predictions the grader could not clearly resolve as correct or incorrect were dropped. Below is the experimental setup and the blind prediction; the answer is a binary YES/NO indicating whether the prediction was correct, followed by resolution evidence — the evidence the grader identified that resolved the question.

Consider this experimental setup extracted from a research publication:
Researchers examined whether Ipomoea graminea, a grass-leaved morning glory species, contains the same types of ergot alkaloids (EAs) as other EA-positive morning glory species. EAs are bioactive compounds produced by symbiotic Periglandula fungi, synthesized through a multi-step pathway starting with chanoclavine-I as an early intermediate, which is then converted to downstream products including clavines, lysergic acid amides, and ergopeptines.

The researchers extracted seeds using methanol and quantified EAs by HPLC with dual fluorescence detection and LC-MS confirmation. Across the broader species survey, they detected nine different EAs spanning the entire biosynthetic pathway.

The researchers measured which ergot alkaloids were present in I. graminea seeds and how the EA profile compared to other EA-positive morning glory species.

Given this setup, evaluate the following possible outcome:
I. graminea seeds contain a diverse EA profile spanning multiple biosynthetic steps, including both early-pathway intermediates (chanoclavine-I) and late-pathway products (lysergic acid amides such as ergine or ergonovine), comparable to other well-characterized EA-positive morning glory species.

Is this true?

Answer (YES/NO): NO